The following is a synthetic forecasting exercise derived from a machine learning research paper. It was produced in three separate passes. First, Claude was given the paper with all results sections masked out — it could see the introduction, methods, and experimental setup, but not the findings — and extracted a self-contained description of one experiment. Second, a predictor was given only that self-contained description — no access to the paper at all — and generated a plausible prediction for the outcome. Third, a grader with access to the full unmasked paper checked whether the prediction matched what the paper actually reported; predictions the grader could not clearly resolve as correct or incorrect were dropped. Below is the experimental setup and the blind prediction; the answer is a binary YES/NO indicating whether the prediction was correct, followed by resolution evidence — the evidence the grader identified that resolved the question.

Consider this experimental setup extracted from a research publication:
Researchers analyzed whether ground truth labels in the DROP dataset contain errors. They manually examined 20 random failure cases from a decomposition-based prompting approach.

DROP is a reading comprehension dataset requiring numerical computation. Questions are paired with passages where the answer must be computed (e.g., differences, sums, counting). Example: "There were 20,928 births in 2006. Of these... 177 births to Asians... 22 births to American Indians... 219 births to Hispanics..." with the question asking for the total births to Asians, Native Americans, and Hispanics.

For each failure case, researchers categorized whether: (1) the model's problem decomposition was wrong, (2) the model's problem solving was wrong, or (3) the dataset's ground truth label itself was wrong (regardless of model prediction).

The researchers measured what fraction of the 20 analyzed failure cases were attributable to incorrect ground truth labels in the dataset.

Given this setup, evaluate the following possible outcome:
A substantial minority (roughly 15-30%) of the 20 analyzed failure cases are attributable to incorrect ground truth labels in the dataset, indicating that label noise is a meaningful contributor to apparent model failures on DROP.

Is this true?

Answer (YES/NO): YES